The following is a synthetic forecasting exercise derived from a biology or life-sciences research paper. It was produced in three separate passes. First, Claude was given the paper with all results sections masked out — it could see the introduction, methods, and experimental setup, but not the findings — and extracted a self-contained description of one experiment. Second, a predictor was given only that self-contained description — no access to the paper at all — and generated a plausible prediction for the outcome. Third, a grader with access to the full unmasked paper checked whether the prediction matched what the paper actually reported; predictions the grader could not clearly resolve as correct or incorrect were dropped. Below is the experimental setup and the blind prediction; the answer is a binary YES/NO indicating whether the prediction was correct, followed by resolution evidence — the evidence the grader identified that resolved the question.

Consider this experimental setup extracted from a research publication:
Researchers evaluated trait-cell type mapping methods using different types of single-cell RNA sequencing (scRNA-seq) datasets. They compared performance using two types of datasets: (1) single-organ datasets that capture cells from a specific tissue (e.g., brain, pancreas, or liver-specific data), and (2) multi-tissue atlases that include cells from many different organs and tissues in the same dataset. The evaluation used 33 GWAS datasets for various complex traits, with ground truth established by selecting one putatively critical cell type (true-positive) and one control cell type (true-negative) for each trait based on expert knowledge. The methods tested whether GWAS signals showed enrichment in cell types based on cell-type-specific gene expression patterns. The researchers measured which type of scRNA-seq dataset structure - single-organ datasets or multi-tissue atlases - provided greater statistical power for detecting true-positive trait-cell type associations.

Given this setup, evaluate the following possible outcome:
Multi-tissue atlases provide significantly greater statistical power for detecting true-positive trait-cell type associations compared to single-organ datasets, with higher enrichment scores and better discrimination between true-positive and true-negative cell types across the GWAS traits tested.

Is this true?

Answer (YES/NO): YES